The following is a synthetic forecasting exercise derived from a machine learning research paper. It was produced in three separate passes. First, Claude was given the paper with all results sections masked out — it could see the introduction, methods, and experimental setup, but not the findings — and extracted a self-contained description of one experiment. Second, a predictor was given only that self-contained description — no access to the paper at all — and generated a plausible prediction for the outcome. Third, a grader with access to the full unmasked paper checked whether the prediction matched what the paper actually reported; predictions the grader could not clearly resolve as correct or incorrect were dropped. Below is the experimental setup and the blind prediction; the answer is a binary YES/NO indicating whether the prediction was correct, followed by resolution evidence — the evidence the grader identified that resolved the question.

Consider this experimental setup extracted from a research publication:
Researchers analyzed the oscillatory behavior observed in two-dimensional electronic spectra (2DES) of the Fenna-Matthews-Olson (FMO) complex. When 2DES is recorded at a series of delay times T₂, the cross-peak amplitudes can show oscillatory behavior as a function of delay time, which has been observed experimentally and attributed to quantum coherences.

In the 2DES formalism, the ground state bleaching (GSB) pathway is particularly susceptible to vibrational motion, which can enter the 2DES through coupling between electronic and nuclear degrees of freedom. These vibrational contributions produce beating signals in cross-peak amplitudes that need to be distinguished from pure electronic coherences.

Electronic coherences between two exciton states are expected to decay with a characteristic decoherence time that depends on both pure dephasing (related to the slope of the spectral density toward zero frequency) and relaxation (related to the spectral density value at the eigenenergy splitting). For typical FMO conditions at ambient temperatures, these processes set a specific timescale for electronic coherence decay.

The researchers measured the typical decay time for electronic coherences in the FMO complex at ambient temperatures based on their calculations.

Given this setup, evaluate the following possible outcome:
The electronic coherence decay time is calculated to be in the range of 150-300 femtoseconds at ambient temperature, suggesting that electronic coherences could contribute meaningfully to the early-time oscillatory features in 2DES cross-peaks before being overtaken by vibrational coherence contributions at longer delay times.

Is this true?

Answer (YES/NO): YES